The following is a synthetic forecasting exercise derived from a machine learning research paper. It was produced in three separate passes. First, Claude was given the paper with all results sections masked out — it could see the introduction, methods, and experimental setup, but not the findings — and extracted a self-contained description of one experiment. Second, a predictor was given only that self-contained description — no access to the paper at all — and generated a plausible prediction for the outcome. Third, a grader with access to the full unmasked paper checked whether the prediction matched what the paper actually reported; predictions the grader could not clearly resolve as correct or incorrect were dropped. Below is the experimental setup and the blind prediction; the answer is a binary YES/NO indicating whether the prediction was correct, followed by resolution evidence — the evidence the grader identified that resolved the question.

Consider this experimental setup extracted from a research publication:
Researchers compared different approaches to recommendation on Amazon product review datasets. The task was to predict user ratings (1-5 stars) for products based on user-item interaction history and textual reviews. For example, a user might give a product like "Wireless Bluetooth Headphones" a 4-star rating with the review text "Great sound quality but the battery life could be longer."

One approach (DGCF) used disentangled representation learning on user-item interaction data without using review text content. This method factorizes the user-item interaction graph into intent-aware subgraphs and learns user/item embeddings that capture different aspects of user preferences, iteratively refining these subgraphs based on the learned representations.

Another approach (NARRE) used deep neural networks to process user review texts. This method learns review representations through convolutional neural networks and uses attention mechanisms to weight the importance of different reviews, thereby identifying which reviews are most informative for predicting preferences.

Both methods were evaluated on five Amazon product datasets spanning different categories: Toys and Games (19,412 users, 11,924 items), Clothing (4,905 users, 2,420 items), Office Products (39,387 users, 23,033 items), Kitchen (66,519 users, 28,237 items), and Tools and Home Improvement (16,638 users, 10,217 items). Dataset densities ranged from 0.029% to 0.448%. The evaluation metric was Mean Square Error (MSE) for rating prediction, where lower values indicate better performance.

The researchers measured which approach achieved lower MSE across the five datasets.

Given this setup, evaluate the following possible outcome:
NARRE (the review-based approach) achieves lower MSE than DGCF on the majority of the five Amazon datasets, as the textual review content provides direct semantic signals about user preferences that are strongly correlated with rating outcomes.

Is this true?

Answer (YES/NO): NO